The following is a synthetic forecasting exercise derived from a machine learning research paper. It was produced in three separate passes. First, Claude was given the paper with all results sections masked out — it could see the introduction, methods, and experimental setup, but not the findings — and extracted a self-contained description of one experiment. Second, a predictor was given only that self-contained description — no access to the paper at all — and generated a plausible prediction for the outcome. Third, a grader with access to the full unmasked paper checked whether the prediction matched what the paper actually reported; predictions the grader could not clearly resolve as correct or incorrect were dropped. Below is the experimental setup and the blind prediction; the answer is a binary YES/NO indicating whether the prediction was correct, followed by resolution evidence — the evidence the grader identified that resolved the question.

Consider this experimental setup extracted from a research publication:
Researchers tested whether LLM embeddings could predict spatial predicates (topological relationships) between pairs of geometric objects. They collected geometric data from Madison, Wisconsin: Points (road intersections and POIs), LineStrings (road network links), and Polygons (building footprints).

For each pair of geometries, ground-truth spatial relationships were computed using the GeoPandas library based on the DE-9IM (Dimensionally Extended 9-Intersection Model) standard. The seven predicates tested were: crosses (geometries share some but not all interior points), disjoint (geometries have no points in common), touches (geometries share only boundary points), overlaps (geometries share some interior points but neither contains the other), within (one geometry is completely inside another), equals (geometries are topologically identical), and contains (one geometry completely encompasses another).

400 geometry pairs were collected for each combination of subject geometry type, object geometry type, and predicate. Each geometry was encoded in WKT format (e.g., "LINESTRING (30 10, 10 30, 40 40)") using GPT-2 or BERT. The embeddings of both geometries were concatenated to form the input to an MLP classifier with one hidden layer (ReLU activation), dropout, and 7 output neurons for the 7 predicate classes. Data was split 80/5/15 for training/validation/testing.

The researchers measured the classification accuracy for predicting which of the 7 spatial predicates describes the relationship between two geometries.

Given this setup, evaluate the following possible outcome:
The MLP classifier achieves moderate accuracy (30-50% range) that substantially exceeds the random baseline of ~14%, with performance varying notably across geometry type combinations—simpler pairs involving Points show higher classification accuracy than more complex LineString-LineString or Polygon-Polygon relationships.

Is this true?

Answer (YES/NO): NO